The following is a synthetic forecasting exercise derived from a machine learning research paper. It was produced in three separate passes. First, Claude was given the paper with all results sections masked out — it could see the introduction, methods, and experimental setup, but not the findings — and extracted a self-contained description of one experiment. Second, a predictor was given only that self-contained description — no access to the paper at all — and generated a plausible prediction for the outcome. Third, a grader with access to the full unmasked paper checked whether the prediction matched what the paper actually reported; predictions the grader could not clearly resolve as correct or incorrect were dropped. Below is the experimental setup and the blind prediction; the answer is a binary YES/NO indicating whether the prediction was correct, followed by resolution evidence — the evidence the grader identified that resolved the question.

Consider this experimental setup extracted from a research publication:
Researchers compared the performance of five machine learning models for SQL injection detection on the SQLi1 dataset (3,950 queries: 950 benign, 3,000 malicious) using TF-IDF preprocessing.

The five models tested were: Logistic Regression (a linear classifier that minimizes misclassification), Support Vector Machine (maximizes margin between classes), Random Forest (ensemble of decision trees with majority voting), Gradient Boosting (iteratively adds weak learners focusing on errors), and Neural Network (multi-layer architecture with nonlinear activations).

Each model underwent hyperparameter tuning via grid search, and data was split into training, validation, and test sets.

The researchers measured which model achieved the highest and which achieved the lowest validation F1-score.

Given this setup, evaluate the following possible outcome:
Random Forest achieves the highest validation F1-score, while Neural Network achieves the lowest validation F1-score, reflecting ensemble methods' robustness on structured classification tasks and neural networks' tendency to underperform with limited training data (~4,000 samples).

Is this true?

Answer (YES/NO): NO